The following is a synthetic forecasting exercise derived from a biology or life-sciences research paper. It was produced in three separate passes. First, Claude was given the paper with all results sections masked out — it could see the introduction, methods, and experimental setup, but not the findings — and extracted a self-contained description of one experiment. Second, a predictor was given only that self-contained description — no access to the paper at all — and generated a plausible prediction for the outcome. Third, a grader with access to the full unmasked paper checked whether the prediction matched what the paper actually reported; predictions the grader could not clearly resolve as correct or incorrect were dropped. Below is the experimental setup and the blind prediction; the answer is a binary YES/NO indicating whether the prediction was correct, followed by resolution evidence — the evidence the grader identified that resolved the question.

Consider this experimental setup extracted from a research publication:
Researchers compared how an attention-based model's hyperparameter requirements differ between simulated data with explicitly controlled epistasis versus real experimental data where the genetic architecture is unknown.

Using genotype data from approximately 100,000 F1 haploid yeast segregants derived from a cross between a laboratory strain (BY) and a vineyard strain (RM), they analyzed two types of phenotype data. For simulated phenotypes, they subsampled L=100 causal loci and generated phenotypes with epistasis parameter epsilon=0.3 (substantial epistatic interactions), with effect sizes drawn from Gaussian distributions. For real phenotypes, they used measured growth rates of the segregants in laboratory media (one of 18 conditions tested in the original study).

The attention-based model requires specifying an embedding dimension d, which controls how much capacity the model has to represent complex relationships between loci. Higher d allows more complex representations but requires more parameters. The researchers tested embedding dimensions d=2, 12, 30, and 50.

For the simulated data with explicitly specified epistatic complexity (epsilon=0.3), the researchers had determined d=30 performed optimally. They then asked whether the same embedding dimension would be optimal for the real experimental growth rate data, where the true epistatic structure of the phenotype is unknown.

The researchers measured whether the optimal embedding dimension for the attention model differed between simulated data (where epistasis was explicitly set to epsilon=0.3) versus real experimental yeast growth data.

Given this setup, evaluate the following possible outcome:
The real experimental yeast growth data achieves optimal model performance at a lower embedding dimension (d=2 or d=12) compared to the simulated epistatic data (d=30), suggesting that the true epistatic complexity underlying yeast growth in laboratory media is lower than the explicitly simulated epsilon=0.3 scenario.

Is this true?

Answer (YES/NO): YES